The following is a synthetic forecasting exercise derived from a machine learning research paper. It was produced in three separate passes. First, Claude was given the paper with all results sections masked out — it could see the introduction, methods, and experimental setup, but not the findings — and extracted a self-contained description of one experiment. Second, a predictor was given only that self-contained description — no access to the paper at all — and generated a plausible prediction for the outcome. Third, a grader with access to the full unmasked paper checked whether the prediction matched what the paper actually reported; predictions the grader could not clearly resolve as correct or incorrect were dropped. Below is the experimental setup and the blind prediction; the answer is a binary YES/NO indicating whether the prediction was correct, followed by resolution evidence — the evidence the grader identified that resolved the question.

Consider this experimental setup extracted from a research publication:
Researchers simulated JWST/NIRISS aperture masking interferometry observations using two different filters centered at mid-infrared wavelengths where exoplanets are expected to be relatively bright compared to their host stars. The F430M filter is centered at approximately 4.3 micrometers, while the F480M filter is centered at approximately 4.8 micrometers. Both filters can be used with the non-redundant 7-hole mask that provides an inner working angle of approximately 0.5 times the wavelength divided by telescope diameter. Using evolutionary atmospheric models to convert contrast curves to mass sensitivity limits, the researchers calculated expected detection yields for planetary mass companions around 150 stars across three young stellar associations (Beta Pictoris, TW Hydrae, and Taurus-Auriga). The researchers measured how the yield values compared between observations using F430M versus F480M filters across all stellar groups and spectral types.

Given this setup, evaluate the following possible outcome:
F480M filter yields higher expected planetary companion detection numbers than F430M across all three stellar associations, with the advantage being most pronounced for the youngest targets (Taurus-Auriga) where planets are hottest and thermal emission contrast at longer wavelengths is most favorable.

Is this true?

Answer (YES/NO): NO